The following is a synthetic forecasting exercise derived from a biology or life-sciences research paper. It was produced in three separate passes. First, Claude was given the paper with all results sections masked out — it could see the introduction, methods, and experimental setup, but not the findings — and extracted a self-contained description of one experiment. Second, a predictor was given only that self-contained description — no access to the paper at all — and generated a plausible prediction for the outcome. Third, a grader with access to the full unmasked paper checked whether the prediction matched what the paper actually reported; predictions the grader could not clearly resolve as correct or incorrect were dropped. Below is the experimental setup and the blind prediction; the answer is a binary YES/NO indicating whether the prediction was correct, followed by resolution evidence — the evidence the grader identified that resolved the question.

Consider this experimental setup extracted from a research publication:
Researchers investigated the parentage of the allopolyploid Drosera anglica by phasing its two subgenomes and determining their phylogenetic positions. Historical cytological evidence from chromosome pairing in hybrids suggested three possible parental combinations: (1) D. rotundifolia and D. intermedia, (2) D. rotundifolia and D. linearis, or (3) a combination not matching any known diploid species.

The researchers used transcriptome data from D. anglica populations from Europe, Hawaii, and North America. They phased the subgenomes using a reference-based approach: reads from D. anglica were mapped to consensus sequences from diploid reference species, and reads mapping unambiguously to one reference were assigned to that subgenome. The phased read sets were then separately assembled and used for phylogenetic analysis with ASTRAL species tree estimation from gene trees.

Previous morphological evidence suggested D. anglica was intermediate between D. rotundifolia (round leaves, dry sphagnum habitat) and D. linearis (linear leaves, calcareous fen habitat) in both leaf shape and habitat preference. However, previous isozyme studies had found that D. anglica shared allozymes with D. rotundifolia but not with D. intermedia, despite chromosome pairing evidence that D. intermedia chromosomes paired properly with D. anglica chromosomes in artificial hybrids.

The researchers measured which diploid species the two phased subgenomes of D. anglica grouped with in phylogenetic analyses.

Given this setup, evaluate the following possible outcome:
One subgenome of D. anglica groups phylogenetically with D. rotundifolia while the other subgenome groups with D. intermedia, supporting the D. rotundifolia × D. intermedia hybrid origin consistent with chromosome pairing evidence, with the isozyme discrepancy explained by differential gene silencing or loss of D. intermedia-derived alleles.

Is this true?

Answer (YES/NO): NO